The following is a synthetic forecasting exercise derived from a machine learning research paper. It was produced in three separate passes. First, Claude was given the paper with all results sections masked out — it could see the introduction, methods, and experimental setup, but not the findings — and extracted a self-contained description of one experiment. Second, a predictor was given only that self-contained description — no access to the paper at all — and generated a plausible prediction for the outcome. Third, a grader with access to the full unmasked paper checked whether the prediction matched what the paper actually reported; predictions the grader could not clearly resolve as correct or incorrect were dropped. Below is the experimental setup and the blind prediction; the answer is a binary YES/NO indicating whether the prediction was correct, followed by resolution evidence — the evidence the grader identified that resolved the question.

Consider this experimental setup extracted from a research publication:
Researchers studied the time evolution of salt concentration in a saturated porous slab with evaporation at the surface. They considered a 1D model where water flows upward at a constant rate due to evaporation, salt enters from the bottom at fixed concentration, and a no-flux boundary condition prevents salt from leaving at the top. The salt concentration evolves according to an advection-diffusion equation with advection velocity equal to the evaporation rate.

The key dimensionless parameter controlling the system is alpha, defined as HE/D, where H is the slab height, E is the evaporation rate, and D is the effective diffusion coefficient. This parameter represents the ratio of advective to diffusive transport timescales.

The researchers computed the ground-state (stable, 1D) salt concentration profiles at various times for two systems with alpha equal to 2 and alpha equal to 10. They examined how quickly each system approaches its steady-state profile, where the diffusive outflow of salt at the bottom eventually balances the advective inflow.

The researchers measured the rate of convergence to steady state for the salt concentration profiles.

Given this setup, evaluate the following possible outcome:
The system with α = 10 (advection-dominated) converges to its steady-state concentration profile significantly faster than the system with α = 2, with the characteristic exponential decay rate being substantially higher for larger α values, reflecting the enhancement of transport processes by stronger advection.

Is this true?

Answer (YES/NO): NO